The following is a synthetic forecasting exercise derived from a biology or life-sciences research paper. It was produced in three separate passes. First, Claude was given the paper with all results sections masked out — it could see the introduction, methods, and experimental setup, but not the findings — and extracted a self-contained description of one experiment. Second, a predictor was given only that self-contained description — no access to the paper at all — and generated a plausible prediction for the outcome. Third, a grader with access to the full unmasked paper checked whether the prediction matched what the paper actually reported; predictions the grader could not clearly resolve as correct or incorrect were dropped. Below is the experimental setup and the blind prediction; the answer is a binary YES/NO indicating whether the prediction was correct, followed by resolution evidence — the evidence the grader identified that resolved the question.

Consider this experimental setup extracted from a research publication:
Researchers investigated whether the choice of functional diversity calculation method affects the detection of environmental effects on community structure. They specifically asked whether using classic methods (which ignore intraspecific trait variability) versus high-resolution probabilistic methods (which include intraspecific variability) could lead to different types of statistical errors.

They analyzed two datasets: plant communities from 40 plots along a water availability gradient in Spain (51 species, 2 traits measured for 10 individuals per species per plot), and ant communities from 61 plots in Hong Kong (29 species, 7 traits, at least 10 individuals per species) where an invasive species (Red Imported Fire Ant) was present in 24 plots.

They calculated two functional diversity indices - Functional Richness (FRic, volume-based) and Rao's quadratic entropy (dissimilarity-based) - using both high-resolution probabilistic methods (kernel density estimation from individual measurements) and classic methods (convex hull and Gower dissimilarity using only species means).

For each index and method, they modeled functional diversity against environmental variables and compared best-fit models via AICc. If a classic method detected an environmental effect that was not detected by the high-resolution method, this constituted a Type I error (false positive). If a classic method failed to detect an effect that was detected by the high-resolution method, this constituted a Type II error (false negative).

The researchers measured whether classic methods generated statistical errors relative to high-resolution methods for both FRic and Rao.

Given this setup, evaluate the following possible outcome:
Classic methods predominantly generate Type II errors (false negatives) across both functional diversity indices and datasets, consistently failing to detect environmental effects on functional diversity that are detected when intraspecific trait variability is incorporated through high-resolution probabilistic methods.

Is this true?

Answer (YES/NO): NO